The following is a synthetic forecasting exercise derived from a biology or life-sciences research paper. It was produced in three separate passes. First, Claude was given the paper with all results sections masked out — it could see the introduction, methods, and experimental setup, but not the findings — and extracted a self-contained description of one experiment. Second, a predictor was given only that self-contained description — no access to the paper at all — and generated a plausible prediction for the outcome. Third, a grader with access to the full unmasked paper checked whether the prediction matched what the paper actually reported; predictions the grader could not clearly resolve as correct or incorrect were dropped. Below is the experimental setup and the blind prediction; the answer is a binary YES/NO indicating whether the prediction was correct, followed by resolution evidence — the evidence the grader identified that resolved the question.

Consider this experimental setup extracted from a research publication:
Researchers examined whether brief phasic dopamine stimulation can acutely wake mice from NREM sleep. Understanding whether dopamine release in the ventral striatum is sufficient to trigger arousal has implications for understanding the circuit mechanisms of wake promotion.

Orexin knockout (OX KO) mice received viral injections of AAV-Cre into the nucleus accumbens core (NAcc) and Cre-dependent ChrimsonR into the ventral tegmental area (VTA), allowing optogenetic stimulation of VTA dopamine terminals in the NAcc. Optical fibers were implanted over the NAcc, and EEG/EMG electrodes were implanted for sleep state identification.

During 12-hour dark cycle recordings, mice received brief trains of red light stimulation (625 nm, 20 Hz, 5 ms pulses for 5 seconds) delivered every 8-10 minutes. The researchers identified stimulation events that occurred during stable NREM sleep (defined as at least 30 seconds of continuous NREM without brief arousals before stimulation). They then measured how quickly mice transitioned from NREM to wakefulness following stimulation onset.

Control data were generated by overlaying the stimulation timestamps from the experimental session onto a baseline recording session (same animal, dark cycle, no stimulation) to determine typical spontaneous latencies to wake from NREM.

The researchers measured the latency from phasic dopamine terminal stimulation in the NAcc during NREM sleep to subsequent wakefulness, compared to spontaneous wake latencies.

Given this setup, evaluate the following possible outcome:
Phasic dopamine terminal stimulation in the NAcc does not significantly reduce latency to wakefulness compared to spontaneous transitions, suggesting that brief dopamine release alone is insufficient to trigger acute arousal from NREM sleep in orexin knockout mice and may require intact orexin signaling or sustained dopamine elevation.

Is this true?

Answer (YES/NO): YES